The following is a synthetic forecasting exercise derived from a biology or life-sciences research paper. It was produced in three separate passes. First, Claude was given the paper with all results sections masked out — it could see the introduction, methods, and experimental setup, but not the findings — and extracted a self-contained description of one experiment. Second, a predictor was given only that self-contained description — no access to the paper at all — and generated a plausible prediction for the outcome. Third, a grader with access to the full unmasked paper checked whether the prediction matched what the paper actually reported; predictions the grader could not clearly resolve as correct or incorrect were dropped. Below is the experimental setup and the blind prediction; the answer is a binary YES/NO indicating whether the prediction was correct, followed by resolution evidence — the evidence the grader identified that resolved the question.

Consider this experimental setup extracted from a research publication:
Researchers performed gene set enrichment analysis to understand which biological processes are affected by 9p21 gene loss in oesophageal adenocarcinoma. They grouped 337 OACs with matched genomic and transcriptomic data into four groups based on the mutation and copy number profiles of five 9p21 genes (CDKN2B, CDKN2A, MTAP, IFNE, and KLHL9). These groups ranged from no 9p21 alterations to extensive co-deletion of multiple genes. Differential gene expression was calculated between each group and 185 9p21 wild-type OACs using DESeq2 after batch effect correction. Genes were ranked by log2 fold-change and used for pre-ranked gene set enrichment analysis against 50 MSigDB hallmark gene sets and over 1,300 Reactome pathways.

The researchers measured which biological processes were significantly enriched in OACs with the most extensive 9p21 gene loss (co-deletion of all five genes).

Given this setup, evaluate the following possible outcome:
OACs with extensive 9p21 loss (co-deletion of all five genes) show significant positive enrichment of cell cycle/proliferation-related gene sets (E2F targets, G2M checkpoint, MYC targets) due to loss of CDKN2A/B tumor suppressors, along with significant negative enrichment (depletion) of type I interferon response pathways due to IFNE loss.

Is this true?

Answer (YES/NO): NO